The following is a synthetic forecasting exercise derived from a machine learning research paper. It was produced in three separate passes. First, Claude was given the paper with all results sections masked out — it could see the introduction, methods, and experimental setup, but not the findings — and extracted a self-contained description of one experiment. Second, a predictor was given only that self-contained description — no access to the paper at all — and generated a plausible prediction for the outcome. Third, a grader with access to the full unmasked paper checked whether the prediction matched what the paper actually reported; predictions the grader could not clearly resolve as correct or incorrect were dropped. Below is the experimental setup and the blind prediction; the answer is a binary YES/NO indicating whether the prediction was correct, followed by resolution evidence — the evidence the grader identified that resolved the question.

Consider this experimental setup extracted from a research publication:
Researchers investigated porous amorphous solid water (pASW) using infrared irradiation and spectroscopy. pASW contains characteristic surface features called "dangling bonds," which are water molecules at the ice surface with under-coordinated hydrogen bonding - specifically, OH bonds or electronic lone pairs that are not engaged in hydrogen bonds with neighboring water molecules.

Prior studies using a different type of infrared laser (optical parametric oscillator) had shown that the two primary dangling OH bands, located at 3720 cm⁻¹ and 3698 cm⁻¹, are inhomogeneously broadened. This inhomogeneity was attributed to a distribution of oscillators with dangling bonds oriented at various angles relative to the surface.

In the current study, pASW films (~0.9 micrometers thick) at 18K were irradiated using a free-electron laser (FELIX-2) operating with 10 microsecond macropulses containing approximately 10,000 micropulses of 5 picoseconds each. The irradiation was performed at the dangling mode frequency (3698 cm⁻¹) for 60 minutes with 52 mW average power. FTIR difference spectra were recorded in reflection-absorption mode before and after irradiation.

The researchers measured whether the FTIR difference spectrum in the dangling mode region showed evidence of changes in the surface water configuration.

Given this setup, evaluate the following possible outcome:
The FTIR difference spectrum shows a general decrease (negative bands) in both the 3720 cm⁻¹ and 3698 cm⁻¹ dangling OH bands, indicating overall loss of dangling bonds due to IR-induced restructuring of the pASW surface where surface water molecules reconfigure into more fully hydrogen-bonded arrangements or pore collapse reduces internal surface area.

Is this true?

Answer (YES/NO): YES